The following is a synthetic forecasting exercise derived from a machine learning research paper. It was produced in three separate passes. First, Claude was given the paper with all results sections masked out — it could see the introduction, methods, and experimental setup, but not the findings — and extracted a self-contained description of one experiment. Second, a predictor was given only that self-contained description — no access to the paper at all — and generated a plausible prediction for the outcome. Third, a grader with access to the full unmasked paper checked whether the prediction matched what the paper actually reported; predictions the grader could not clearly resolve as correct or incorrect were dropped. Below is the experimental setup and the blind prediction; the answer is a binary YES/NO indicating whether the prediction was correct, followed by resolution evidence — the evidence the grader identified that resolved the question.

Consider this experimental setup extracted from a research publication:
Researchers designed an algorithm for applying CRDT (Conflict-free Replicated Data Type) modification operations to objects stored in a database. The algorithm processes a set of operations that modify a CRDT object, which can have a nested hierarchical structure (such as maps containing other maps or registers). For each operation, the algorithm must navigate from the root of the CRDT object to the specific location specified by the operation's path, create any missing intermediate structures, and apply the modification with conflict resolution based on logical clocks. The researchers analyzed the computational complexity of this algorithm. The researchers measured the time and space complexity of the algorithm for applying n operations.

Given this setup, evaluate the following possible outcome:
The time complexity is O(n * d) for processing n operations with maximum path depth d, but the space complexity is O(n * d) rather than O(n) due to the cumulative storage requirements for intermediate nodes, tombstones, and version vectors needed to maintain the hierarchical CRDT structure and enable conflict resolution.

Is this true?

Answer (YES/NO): NO